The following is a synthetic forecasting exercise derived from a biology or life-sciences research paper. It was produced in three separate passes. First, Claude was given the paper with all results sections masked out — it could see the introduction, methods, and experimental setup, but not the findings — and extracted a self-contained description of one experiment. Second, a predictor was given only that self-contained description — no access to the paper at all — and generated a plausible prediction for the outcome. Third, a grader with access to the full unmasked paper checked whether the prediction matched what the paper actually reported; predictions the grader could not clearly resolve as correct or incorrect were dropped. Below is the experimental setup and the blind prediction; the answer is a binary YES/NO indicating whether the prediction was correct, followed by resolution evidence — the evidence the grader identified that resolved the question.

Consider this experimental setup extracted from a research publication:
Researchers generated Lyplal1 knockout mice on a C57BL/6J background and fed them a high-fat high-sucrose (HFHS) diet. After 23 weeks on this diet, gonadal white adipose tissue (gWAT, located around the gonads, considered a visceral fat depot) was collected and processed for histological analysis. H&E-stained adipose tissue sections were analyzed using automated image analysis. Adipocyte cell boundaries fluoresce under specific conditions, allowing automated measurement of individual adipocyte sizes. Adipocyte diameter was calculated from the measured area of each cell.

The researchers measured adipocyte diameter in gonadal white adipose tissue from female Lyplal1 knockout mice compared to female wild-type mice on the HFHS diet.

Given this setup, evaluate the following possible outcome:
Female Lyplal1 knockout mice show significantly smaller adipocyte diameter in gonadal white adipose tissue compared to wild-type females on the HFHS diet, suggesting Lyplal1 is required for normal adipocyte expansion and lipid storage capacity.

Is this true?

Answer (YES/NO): YES